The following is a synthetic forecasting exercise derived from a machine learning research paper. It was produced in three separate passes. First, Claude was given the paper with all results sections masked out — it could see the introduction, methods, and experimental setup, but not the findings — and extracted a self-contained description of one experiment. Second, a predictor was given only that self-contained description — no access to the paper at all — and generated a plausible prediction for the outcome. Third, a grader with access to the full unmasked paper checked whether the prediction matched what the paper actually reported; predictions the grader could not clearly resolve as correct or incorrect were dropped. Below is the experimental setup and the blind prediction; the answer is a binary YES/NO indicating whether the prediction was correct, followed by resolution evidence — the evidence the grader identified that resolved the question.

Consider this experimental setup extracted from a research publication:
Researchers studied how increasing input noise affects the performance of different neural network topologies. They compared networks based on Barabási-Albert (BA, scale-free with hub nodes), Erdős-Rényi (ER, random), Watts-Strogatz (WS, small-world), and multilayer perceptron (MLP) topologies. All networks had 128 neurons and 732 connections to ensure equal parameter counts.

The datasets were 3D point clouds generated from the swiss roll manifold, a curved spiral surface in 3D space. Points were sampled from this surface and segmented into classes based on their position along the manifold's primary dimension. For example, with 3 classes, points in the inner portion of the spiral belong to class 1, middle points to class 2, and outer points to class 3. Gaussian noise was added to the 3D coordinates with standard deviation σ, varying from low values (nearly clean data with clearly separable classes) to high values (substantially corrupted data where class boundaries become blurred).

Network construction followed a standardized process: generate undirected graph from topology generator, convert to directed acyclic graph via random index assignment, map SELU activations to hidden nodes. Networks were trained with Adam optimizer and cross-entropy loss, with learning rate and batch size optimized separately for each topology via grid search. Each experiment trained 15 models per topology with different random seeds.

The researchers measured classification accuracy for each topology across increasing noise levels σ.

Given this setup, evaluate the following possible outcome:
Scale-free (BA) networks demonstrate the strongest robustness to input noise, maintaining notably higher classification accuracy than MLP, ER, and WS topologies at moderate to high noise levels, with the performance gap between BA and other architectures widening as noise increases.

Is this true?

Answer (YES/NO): NO